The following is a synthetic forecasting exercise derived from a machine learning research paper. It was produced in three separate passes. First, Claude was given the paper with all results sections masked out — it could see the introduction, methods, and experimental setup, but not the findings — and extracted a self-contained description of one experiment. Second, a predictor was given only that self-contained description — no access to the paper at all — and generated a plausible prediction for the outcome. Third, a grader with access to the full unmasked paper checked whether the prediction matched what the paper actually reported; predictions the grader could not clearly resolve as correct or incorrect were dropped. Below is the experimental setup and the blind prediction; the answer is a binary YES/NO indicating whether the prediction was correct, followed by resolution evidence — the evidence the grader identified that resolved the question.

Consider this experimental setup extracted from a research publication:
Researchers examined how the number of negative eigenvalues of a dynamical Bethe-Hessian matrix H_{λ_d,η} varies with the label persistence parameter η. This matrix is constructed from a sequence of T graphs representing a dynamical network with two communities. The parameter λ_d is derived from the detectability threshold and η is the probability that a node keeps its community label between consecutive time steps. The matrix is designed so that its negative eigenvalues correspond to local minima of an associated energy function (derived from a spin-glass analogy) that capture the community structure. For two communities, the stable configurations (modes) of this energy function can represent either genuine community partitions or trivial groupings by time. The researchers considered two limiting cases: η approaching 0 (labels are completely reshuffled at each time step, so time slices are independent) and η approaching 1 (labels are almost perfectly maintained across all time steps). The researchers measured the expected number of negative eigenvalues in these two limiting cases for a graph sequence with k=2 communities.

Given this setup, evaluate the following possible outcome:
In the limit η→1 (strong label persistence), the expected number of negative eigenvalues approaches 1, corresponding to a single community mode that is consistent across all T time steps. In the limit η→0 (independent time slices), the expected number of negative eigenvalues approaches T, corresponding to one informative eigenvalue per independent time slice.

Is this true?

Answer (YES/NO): NO